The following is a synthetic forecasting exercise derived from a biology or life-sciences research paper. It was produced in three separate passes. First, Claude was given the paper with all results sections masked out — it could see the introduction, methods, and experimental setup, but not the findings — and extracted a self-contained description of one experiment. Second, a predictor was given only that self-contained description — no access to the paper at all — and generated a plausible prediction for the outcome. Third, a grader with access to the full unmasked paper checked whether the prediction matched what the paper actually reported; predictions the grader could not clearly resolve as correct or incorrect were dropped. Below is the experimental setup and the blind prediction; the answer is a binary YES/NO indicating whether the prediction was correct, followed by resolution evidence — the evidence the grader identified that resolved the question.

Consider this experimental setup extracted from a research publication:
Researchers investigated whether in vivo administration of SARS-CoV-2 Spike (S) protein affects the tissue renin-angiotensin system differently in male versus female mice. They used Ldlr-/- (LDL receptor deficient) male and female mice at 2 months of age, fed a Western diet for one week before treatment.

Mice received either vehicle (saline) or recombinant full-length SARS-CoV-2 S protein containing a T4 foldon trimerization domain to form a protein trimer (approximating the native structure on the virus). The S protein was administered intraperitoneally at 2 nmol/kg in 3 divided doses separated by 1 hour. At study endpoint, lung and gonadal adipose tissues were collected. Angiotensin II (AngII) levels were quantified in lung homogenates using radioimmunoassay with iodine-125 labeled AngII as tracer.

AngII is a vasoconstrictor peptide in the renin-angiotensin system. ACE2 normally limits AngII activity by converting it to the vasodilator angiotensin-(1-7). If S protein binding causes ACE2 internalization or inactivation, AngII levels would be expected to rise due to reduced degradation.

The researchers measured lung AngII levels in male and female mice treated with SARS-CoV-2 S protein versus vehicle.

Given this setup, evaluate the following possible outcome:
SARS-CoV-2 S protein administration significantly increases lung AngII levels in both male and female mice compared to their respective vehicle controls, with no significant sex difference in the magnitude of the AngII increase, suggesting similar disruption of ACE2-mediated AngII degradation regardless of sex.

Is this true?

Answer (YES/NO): NO